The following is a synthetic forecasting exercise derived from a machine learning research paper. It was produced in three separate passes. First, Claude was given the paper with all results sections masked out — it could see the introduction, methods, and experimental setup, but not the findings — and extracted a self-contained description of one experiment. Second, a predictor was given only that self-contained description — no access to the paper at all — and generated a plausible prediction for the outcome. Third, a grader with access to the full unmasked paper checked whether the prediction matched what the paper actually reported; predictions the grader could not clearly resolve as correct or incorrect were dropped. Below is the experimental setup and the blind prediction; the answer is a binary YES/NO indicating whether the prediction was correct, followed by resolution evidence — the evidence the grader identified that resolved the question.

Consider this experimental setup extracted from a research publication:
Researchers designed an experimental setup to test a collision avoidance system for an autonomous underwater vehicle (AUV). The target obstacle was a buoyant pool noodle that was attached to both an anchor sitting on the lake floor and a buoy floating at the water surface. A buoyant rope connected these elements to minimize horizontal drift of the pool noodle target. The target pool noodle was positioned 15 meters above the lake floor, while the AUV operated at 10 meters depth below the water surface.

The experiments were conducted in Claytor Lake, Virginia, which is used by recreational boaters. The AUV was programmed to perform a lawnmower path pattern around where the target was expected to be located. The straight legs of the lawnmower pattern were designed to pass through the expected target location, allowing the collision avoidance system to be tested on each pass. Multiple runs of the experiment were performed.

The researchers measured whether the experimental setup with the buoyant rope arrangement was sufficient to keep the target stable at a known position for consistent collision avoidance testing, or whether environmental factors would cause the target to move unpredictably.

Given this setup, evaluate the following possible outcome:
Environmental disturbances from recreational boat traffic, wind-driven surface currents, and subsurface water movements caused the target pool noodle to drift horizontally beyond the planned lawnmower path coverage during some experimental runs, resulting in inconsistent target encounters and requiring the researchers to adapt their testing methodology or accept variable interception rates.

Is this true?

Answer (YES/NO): NO